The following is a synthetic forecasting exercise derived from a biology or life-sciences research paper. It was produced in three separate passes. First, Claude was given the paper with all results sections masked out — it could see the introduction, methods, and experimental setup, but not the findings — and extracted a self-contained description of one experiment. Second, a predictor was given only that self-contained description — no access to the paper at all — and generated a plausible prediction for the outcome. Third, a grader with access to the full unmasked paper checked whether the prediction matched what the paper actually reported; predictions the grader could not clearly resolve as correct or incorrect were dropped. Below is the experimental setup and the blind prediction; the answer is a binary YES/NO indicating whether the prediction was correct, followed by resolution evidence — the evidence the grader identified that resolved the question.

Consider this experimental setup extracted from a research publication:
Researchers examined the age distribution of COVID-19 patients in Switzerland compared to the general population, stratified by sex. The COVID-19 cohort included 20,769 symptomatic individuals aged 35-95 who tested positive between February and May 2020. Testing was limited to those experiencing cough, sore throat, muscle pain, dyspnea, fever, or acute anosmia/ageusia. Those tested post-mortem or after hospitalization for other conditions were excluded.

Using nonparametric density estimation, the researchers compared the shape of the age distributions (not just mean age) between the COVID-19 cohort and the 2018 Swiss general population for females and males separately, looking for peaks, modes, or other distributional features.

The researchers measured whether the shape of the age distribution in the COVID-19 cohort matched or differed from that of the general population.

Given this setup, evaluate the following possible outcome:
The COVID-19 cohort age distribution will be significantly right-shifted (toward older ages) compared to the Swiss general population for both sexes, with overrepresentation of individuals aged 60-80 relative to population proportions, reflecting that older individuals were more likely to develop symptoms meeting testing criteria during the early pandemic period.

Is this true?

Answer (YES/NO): NO